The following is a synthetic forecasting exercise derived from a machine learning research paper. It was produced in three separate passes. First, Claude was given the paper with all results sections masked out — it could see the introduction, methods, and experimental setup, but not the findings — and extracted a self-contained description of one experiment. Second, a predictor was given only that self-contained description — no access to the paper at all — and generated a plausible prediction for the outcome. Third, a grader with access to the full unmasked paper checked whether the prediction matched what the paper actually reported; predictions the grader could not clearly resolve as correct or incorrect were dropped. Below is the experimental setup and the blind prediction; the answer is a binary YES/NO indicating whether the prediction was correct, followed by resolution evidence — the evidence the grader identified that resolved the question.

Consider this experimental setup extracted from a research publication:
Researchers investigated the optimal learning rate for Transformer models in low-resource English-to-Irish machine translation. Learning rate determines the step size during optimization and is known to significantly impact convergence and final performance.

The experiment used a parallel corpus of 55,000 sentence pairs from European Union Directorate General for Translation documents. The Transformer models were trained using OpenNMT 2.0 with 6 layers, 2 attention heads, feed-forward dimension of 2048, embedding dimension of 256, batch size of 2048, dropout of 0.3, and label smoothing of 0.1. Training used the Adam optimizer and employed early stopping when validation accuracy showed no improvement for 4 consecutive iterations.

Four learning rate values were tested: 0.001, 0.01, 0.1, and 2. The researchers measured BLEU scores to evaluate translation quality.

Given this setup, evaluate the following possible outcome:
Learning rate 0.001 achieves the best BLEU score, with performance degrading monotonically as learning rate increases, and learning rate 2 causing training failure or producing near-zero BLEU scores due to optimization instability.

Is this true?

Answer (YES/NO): NO